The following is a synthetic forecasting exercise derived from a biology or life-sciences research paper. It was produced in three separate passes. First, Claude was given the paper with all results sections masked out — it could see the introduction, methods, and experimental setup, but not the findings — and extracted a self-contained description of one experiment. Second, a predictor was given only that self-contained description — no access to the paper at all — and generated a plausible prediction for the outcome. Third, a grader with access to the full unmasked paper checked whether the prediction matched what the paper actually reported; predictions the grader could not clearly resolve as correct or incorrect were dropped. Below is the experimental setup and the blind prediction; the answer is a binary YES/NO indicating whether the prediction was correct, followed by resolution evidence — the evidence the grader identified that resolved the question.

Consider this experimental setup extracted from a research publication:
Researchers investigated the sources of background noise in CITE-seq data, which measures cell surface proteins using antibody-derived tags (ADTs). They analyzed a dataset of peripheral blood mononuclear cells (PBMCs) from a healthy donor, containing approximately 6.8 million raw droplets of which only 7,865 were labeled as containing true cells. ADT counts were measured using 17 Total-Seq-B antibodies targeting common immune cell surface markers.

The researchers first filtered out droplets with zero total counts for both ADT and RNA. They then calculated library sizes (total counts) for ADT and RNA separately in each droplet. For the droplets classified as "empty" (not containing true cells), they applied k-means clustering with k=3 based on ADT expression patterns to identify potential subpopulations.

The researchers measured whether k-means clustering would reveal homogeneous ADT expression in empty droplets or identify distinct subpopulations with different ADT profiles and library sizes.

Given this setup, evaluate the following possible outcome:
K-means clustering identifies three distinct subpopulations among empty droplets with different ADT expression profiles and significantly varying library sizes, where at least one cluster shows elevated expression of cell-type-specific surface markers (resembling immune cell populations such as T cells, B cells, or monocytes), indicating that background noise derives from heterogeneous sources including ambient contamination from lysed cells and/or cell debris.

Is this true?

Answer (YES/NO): YES